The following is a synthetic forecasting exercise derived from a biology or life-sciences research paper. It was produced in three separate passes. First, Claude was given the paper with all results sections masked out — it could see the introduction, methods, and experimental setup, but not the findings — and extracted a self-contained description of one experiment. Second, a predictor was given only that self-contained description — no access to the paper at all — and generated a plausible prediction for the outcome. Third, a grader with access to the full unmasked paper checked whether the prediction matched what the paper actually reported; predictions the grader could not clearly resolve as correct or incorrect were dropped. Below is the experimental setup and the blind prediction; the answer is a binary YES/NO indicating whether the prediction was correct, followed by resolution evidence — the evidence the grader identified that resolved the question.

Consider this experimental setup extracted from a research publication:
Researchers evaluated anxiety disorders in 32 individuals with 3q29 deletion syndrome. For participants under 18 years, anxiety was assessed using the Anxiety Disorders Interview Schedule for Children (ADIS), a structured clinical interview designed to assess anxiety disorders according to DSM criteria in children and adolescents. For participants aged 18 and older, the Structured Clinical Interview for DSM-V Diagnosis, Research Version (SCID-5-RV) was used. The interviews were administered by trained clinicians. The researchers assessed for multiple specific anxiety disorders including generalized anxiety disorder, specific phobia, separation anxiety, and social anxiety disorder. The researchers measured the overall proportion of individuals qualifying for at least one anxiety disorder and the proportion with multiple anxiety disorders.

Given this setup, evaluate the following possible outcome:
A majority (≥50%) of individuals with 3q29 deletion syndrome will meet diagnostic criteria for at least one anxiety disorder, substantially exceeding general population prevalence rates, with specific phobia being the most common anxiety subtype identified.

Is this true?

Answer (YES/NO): NO